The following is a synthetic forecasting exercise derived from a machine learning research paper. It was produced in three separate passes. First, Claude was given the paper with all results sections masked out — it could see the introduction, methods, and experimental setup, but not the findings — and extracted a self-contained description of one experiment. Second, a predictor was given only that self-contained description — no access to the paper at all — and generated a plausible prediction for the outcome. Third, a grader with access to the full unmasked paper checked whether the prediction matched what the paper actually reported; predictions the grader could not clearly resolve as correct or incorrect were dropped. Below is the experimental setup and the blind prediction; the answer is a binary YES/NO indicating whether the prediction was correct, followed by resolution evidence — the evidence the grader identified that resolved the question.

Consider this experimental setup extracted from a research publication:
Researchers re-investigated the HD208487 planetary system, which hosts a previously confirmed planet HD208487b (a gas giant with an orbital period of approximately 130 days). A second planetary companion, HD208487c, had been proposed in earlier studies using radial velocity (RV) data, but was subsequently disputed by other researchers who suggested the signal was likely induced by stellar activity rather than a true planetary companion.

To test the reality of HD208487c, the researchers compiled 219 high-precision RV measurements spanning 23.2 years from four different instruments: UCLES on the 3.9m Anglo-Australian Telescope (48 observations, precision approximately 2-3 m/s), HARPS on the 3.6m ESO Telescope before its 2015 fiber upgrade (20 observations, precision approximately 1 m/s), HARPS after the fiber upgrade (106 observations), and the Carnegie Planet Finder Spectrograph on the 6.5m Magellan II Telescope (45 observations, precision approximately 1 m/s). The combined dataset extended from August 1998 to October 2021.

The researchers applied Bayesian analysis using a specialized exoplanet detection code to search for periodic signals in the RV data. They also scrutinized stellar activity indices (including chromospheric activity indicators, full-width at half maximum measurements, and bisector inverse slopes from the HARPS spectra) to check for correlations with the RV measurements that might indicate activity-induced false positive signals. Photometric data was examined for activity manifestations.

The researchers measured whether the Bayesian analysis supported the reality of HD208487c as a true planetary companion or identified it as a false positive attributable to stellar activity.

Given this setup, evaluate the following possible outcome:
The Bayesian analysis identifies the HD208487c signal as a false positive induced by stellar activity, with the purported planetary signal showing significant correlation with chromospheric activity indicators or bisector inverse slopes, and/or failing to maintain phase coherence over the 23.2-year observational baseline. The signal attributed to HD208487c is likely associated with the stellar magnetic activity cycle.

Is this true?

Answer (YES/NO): NO